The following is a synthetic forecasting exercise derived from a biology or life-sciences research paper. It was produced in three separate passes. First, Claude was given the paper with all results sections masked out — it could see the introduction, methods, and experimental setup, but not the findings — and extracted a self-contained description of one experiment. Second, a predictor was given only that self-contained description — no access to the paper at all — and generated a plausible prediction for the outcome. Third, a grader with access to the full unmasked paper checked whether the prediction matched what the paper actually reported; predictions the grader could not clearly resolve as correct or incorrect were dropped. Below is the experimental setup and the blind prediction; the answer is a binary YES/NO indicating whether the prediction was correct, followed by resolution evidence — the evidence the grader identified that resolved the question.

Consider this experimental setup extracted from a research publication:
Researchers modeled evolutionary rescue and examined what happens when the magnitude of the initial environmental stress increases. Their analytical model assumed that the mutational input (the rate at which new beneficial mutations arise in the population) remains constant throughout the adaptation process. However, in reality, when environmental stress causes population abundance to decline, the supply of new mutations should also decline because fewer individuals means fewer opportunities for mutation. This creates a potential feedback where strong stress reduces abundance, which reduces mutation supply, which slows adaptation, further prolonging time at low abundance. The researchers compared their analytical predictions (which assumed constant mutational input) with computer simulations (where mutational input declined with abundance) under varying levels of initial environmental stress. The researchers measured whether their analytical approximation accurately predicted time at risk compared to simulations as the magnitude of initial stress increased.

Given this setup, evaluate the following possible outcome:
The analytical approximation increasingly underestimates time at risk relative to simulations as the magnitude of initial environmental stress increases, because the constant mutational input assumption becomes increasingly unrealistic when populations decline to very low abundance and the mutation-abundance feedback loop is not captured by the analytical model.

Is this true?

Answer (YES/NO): YES